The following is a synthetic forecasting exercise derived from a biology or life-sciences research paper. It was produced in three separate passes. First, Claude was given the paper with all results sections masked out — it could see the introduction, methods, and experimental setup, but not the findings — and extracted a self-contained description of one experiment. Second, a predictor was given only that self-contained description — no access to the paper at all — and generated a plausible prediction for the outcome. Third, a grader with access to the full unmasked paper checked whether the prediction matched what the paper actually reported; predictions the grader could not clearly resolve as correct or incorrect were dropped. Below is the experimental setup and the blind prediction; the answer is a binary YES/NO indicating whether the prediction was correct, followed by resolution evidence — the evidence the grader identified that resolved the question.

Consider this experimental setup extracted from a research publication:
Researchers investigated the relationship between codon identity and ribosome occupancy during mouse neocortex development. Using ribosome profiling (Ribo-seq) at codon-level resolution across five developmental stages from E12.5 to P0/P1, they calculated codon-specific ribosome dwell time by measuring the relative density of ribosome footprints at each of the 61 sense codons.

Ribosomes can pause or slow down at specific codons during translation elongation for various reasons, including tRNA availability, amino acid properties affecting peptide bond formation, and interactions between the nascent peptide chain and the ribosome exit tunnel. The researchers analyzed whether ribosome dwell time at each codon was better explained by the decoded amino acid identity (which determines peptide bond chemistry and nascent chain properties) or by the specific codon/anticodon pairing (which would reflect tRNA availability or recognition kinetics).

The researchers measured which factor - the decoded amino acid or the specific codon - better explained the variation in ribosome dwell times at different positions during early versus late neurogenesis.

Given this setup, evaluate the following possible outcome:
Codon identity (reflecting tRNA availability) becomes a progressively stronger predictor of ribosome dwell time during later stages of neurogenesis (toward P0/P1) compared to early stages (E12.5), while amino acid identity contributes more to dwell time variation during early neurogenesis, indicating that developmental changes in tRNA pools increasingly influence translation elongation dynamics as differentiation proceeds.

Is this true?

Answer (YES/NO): NO